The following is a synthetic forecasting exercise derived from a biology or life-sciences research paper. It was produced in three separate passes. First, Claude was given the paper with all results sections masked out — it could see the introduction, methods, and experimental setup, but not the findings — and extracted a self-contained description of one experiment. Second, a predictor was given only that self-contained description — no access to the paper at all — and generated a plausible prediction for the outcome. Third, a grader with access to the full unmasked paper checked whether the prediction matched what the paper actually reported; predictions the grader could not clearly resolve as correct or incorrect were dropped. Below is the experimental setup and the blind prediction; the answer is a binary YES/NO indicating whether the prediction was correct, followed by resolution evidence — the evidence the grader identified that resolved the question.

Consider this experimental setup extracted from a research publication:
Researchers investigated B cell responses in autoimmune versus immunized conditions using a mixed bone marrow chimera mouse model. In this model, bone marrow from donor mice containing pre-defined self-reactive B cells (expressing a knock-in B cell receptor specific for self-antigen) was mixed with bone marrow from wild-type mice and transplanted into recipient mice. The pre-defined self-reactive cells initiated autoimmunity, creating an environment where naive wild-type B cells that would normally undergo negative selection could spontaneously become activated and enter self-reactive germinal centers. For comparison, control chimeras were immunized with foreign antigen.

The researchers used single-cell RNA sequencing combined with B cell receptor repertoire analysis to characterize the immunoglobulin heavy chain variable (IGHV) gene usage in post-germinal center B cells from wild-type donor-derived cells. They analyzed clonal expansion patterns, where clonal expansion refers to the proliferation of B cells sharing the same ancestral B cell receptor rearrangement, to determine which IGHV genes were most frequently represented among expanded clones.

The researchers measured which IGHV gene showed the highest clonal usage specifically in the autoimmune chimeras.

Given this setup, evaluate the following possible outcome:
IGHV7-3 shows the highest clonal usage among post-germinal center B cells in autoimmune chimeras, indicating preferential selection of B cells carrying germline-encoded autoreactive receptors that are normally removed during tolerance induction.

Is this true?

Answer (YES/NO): NO